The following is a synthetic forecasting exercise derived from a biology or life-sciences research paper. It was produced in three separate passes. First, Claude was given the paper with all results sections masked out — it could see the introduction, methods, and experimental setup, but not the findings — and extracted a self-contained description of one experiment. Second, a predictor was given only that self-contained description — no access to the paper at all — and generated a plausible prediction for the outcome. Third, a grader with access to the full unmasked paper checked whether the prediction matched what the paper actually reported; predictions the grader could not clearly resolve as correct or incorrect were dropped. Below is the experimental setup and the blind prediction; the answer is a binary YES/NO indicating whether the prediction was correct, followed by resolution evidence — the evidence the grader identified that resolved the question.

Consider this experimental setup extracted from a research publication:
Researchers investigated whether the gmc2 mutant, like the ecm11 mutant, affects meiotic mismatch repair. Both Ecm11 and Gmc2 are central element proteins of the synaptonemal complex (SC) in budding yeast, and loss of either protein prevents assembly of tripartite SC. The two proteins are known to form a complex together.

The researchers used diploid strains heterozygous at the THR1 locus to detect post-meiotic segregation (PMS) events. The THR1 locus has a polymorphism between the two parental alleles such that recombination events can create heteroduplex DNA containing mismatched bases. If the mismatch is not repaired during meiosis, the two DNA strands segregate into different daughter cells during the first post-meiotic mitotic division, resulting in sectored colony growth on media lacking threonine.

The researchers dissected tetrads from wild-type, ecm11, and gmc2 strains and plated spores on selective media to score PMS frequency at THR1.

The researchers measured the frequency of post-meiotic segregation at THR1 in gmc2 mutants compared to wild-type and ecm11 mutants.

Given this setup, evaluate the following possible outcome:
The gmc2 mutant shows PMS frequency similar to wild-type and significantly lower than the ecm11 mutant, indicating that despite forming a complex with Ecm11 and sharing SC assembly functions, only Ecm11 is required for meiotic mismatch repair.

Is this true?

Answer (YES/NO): NO